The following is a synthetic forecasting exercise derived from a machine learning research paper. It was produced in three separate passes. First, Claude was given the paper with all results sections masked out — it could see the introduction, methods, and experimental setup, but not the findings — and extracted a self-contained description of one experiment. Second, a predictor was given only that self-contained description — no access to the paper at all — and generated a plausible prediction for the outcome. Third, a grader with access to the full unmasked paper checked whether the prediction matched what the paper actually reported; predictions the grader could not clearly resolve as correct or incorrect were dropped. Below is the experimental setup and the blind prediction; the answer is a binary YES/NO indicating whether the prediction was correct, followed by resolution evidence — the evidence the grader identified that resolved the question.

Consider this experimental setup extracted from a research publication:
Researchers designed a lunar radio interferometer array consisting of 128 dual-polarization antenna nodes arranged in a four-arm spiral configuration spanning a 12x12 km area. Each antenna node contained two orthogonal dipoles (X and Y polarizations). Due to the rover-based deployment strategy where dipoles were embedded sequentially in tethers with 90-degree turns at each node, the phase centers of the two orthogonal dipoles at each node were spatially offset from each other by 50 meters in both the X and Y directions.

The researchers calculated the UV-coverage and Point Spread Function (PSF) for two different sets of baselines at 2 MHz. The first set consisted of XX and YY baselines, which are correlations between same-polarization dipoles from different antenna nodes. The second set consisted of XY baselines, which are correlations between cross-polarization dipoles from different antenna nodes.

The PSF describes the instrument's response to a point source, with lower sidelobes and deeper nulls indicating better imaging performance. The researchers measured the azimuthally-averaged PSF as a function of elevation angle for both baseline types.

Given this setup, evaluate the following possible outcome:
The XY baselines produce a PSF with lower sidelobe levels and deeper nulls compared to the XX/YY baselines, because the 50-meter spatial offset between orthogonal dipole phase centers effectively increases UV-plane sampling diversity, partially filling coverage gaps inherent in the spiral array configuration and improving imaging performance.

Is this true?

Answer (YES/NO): YES